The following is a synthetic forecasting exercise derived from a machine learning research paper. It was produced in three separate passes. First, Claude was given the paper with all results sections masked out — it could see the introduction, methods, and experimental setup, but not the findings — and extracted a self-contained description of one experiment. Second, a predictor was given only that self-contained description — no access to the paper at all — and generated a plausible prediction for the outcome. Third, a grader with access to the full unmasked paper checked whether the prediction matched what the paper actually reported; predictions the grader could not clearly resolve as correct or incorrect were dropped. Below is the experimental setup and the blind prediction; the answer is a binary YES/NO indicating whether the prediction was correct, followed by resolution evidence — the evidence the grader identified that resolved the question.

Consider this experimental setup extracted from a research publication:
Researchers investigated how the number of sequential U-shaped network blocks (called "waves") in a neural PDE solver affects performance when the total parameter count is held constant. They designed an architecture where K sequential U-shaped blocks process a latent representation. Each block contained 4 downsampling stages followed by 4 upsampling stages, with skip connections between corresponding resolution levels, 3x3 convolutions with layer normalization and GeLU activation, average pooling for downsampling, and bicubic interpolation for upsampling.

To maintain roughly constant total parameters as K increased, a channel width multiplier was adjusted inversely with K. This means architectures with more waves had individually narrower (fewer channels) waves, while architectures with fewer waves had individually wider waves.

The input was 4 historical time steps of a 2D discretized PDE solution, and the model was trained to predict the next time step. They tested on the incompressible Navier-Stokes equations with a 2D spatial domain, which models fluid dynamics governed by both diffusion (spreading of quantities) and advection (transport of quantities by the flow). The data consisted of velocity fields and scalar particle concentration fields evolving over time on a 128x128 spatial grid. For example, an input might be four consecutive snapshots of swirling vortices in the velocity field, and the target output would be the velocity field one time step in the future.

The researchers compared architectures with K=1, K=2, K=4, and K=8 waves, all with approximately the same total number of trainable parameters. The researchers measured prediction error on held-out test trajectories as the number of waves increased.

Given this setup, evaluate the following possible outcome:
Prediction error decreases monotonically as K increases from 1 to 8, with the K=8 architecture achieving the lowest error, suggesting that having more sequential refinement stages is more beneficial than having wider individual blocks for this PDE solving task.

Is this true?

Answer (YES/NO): NO